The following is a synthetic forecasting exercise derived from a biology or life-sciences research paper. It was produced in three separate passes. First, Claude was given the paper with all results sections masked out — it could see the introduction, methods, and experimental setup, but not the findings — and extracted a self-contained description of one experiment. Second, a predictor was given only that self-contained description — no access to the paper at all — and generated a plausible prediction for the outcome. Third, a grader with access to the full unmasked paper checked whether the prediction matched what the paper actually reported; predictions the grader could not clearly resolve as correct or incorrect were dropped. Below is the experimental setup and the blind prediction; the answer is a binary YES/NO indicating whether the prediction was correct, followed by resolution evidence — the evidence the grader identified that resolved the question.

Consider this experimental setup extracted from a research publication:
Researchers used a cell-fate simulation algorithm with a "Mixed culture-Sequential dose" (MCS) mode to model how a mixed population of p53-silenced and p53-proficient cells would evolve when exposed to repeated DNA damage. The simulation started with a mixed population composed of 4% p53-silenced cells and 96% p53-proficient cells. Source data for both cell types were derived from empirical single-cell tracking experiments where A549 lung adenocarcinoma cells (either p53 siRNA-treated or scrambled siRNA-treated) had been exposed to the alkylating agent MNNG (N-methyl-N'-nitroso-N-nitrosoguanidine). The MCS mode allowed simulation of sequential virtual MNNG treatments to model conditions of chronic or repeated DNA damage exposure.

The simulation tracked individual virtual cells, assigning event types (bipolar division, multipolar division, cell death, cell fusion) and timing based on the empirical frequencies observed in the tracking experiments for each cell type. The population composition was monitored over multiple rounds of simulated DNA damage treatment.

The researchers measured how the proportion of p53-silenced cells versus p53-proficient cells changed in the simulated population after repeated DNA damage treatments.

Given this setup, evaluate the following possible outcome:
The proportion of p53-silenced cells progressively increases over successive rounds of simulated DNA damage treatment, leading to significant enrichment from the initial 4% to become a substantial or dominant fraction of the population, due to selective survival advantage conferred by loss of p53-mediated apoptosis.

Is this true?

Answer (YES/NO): YES